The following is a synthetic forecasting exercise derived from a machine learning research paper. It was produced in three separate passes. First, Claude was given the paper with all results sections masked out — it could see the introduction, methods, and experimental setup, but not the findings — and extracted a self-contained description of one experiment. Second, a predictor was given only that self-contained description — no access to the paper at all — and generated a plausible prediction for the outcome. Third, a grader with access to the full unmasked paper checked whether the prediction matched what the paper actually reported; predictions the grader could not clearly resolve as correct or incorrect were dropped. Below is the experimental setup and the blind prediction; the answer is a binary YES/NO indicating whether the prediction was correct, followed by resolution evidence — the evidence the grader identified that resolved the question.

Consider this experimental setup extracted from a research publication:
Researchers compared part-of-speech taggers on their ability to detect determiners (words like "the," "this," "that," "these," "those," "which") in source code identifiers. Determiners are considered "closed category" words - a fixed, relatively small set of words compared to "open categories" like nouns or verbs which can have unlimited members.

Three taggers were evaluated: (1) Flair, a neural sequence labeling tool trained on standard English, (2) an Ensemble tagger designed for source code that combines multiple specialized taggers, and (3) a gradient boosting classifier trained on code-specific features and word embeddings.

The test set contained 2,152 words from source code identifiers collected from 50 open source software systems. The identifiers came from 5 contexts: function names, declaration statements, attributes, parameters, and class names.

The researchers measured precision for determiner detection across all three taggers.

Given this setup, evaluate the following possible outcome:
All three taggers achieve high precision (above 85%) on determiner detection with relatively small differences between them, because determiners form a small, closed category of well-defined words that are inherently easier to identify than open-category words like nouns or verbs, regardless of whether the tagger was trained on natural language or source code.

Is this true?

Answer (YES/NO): NO